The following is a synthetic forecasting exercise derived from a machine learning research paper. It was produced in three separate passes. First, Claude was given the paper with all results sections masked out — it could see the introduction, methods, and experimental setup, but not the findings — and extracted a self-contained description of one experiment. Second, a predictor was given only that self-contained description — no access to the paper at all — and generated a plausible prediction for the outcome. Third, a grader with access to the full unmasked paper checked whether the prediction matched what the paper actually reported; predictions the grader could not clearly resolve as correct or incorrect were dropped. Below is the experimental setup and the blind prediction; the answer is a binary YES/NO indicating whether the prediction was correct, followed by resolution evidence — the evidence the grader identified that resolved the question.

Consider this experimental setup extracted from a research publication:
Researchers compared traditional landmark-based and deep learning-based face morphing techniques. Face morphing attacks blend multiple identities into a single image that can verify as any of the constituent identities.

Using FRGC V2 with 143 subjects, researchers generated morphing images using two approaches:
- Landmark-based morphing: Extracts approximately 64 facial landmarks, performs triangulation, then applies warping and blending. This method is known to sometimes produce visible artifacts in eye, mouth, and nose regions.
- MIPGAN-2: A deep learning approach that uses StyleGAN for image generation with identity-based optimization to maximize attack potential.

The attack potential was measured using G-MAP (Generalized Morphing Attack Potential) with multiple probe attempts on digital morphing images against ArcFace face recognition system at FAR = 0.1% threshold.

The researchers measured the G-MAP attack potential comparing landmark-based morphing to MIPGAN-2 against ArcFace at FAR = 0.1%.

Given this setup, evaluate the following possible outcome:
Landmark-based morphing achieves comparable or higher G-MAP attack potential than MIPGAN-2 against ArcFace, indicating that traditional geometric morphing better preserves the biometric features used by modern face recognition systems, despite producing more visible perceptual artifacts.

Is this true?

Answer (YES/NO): YES